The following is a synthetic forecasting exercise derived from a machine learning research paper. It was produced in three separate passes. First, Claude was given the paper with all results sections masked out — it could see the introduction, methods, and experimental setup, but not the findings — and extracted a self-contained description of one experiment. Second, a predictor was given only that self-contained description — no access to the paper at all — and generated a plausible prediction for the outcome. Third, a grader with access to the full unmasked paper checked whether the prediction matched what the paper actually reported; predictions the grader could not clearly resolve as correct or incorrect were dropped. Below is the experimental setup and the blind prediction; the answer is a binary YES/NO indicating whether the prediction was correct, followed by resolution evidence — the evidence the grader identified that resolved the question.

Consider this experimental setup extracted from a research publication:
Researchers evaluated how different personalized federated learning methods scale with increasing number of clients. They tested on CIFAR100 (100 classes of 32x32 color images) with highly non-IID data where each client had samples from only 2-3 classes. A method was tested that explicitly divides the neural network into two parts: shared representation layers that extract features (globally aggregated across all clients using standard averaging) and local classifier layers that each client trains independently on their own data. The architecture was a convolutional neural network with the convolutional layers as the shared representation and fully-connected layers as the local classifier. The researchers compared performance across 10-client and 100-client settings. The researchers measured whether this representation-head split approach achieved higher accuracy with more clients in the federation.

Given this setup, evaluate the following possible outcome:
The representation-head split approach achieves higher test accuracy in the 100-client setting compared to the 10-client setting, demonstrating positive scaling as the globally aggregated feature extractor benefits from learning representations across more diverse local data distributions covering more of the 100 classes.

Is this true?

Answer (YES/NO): YES